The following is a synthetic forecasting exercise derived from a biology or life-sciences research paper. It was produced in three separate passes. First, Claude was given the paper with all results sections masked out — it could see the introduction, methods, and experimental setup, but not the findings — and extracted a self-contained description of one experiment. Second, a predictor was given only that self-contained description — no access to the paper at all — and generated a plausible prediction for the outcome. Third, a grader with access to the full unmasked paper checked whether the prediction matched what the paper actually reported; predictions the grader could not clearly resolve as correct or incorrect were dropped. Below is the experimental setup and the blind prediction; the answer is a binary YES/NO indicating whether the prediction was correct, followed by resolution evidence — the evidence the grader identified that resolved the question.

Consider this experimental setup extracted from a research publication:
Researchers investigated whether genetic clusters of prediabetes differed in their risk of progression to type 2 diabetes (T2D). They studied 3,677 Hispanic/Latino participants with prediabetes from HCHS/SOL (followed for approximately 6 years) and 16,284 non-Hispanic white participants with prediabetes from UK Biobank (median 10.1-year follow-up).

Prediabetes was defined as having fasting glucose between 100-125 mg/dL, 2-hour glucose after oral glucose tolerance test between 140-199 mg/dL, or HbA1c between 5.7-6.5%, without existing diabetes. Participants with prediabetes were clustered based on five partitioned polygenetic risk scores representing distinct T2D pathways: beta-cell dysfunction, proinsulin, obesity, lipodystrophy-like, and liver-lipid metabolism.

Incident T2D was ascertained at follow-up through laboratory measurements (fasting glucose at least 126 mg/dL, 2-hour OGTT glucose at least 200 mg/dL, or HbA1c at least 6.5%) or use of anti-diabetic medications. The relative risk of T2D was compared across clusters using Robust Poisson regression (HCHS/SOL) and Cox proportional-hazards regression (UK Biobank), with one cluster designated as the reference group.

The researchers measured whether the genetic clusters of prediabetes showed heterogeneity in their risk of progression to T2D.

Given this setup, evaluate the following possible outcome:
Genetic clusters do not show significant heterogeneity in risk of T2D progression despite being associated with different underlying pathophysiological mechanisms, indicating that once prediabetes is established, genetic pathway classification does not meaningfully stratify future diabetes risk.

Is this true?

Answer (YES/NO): NO